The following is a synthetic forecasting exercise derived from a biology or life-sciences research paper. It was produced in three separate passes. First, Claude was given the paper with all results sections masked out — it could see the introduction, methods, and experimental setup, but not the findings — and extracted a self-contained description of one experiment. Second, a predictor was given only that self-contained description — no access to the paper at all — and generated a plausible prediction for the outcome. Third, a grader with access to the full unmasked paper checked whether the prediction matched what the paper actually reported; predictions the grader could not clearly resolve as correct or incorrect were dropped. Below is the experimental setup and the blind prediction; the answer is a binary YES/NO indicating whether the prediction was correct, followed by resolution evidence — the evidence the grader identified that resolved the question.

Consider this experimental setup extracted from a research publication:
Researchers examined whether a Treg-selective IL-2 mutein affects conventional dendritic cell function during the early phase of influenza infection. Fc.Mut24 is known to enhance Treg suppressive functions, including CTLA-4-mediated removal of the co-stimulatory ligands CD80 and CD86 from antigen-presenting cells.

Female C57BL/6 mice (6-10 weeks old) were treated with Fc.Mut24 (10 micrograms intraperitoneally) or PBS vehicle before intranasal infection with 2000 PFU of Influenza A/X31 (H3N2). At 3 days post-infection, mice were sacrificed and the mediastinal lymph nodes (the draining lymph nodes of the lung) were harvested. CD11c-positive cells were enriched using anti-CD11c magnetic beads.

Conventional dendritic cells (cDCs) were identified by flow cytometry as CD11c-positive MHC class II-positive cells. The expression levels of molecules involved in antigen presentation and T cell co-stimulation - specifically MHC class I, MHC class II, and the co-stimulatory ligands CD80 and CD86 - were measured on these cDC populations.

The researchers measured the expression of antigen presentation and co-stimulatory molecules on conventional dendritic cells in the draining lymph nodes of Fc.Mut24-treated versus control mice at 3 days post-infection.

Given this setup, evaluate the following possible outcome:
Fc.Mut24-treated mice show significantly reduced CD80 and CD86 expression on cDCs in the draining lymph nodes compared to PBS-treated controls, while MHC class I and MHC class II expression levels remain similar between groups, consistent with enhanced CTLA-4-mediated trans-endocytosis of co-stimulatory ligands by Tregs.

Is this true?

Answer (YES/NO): NO